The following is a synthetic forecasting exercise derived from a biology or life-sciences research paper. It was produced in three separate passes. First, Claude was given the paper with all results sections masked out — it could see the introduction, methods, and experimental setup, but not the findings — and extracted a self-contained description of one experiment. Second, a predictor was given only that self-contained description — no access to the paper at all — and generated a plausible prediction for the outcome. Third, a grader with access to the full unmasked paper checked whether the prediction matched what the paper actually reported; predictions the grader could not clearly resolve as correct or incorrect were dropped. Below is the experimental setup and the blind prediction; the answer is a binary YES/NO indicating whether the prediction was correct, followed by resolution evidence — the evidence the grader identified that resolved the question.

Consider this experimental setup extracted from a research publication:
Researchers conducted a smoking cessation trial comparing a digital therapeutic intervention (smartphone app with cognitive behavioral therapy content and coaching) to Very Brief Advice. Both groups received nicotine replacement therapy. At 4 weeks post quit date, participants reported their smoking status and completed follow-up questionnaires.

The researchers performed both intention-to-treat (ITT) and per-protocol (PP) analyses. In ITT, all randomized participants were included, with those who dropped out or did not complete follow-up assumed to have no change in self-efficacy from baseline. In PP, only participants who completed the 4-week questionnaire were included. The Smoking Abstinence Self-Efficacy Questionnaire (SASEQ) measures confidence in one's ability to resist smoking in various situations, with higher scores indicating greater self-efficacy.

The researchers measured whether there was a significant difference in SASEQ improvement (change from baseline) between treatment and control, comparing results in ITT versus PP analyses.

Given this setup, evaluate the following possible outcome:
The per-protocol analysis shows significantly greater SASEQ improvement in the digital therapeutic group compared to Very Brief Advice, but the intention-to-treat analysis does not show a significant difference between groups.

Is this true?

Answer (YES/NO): YES